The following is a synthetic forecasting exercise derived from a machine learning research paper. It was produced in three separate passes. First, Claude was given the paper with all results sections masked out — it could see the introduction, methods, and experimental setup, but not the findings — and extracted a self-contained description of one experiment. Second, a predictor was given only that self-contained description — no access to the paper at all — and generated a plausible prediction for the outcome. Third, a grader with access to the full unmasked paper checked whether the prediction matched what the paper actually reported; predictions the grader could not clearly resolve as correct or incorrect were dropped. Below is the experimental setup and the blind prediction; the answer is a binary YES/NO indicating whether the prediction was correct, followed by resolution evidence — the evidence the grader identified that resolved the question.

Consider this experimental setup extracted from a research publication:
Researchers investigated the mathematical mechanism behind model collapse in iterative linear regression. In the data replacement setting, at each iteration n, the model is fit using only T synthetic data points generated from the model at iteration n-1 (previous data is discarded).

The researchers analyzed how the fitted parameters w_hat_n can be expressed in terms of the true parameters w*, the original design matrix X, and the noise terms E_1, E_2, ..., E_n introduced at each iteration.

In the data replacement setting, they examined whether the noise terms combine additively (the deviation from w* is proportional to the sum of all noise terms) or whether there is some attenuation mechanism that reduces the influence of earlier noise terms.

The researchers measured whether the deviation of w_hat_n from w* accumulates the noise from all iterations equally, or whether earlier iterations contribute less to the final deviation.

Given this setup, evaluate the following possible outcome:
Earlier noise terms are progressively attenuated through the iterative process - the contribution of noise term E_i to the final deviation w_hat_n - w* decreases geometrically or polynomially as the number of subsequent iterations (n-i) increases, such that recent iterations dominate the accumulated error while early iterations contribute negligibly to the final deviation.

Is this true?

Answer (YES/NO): NO